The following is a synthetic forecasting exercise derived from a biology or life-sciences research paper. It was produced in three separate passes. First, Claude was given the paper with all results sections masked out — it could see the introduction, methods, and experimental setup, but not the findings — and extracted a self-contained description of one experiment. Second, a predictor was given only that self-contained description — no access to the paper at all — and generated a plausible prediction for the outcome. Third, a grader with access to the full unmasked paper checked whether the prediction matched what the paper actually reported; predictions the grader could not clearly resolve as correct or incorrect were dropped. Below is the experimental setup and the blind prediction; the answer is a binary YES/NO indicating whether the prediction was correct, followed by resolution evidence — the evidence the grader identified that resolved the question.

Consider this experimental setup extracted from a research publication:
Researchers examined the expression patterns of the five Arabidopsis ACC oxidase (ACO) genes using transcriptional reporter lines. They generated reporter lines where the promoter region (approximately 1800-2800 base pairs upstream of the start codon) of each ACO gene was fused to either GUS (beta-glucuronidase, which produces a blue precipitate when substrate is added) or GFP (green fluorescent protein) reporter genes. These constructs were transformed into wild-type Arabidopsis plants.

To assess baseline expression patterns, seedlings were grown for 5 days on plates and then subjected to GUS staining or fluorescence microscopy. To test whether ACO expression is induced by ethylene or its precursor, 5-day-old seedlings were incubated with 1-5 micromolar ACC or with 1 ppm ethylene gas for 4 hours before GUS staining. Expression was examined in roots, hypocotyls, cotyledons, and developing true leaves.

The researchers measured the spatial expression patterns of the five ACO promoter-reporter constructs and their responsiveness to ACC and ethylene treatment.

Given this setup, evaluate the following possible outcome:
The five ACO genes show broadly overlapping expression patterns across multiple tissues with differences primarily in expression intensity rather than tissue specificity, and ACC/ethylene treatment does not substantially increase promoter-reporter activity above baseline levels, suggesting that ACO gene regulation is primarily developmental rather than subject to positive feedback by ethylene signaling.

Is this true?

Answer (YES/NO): NO